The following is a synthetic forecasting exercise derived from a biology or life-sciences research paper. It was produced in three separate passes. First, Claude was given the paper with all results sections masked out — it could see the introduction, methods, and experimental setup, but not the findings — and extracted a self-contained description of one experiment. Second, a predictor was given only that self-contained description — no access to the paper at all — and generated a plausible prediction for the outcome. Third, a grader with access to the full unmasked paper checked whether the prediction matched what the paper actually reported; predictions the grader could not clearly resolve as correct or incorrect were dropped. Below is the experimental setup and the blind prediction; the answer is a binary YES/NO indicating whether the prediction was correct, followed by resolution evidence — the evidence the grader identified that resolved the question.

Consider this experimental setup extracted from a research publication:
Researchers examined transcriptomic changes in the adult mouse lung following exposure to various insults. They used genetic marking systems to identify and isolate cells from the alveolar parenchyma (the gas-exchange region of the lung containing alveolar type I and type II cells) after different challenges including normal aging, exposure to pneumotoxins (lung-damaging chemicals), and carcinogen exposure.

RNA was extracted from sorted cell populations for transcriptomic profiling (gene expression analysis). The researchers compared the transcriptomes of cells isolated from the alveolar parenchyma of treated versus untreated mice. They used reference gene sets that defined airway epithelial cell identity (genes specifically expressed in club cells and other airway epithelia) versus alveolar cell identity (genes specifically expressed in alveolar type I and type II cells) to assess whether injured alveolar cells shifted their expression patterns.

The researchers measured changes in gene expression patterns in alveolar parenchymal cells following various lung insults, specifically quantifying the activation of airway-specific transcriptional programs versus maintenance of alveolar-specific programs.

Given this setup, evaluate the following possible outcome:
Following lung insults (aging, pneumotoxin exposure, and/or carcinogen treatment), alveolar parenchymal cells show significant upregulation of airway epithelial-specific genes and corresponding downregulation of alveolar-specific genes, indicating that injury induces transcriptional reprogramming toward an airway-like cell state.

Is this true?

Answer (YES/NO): NO